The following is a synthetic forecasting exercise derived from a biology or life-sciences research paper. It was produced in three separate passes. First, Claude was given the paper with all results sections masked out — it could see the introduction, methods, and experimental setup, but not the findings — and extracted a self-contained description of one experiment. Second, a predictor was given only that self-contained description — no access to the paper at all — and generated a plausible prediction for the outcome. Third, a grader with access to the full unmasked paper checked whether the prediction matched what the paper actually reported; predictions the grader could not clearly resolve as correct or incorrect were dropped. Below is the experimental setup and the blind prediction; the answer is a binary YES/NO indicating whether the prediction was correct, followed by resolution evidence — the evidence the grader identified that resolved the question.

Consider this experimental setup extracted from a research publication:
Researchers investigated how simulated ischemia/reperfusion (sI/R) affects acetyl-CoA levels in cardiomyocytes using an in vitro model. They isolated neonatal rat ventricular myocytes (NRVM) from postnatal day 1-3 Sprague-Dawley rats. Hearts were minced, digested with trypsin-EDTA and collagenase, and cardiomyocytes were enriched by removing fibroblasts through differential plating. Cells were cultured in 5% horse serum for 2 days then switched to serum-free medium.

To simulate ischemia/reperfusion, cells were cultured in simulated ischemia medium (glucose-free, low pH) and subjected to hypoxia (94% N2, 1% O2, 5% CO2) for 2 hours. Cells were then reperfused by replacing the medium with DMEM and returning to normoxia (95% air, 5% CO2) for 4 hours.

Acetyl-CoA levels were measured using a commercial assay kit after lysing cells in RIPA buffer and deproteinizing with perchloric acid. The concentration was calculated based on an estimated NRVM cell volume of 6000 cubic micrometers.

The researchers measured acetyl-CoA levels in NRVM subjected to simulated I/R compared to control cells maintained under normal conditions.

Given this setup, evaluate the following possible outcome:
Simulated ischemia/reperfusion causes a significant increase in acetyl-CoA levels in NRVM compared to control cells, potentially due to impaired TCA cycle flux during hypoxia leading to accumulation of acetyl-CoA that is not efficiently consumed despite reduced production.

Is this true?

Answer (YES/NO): NO